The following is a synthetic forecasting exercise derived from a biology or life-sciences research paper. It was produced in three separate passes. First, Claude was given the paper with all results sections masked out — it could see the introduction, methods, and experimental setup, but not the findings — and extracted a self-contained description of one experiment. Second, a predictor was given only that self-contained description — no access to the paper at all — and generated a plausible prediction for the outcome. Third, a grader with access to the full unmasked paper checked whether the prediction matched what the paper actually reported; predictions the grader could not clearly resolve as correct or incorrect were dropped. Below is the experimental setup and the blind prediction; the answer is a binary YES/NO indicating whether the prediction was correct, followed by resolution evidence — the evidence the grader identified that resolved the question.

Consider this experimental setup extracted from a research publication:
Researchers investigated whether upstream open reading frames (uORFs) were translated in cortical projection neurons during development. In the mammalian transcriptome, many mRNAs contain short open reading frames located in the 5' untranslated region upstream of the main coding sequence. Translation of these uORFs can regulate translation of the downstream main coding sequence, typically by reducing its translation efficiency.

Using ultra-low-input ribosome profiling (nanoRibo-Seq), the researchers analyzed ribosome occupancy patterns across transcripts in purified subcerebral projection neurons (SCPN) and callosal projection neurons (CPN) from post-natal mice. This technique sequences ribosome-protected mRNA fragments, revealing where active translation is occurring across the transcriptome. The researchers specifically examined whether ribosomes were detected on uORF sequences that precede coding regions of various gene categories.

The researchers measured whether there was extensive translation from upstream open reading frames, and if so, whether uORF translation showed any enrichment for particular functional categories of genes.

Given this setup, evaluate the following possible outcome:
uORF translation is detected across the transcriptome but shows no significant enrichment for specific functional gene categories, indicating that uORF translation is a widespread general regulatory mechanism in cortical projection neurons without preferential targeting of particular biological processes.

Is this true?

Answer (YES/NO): NO